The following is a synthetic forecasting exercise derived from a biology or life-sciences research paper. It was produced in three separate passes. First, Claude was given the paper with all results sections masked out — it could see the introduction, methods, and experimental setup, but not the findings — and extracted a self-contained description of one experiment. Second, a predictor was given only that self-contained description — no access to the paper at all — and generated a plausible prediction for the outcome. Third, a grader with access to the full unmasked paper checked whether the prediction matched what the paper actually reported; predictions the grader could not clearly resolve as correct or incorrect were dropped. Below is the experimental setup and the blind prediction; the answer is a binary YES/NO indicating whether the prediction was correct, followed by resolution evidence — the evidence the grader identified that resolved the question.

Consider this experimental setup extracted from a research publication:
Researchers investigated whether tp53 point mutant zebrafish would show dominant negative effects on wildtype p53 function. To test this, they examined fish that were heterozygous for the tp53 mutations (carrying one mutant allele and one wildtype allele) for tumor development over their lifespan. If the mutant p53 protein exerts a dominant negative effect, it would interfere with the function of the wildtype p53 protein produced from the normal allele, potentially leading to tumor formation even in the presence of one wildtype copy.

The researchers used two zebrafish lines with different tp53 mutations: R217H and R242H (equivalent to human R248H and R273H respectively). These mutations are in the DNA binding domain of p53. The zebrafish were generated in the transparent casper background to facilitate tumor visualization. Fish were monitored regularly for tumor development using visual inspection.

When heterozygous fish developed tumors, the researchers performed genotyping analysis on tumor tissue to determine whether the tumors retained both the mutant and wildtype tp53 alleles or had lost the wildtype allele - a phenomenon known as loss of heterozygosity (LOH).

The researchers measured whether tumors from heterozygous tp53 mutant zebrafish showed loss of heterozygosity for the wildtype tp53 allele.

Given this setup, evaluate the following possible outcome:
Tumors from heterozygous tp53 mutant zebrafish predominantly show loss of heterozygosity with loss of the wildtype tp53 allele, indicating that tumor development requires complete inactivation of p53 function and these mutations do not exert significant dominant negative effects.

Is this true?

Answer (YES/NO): NO